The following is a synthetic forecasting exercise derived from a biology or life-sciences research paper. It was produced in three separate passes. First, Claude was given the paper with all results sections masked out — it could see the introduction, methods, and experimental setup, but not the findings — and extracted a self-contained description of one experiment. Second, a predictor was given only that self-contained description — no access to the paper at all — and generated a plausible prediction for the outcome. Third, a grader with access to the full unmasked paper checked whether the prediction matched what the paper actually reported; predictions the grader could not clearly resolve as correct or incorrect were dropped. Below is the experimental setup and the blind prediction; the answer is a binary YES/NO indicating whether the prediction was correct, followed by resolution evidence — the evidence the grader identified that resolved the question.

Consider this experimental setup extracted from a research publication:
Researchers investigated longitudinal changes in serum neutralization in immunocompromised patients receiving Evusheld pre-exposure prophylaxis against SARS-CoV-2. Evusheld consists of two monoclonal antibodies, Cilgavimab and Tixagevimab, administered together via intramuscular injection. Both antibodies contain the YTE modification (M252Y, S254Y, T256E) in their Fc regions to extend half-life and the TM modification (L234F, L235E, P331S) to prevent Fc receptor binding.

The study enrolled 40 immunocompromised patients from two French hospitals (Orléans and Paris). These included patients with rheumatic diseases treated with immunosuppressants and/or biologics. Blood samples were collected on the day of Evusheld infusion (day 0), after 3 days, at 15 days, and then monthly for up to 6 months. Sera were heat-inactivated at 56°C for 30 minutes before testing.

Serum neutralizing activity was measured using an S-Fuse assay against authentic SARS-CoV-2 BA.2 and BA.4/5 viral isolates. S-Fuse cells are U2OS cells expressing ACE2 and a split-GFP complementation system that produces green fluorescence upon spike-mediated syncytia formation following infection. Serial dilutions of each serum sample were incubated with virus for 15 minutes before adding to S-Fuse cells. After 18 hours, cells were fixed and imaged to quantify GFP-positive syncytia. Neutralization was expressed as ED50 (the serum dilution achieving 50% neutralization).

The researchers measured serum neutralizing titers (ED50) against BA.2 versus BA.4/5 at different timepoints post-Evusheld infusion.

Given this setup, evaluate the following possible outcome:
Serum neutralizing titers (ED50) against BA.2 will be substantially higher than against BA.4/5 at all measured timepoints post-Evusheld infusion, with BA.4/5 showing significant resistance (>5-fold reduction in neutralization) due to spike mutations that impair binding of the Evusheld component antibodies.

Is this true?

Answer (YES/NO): NO